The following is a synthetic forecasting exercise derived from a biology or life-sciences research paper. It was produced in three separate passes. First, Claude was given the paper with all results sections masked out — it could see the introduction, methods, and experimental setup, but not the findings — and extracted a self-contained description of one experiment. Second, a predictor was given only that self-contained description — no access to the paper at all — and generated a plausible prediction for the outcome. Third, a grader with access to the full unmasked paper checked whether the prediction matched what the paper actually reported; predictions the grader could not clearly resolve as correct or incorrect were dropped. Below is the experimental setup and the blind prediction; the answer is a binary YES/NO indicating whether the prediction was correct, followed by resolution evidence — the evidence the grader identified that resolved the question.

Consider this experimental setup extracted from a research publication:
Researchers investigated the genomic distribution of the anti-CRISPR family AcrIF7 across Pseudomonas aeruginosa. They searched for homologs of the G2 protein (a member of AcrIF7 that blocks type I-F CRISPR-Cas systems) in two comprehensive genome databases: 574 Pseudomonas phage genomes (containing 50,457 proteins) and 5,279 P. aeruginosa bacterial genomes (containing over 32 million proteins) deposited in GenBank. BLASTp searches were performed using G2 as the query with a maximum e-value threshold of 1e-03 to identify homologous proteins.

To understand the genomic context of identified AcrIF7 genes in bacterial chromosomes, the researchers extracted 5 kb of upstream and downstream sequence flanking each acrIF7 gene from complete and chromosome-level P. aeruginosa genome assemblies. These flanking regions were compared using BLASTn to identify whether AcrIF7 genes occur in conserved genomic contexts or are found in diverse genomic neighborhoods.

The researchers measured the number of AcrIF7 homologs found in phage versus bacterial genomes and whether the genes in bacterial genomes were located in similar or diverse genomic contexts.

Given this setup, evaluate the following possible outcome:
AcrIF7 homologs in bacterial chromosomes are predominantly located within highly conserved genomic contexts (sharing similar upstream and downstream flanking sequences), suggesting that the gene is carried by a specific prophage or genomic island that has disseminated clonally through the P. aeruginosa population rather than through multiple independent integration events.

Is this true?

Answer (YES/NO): NO